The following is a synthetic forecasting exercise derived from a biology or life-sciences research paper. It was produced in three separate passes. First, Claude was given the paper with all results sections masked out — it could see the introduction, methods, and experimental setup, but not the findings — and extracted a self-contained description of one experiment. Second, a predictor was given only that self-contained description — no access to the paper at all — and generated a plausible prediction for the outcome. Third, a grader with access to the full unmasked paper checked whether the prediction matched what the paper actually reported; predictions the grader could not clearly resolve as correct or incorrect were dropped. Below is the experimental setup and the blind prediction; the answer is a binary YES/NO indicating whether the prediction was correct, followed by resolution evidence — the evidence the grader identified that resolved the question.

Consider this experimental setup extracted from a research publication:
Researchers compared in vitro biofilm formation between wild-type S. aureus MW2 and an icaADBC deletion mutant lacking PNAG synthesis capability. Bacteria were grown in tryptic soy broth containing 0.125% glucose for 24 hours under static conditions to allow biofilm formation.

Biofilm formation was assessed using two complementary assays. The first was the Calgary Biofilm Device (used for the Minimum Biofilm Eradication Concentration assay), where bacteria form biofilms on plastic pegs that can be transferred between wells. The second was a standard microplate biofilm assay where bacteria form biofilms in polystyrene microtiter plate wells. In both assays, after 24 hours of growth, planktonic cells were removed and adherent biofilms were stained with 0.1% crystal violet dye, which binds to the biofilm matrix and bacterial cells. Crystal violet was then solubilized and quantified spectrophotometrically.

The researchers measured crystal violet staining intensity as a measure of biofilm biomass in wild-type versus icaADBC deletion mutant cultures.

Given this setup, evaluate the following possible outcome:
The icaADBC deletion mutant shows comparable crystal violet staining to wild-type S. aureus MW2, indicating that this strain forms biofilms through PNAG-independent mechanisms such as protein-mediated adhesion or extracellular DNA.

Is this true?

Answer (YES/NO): NO